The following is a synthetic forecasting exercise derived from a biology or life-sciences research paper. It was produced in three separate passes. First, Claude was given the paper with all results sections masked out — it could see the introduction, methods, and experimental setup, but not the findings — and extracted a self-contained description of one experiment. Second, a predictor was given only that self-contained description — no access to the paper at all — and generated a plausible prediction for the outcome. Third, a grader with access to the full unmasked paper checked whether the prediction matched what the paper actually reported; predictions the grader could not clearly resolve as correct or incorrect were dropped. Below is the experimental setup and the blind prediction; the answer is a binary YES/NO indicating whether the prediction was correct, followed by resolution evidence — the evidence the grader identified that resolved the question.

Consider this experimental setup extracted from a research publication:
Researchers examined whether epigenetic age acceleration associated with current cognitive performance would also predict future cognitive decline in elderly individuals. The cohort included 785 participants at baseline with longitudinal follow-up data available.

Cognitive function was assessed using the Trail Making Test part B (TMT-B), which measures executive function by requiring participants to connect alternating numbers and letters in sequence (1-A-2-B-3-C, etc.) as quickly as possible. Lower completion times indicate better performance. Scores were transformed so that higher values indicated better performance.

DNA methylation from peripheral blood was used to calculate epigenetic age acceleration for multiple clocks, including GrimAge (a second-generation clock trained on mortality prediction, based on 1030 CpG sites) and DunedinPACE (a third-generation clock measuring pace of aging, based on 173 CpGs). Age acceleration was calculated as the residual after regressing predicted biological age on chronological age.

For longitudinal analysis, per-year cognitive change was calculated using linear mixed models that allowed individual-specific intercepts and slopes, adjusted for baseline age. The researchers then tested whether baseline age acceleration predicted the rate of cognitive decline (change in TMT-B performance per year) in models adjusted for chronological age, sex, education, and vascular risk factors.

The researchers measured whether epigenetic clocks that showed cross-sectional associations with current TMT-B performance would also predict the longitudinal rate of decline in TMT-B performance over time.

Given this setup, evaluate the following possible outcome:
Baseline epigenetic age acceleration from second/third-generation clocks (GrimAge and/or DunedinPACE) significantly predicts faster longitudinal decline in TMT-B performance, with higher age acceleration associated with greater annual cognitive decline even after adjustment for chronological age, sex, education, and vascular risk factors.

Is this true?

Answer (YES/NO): NO